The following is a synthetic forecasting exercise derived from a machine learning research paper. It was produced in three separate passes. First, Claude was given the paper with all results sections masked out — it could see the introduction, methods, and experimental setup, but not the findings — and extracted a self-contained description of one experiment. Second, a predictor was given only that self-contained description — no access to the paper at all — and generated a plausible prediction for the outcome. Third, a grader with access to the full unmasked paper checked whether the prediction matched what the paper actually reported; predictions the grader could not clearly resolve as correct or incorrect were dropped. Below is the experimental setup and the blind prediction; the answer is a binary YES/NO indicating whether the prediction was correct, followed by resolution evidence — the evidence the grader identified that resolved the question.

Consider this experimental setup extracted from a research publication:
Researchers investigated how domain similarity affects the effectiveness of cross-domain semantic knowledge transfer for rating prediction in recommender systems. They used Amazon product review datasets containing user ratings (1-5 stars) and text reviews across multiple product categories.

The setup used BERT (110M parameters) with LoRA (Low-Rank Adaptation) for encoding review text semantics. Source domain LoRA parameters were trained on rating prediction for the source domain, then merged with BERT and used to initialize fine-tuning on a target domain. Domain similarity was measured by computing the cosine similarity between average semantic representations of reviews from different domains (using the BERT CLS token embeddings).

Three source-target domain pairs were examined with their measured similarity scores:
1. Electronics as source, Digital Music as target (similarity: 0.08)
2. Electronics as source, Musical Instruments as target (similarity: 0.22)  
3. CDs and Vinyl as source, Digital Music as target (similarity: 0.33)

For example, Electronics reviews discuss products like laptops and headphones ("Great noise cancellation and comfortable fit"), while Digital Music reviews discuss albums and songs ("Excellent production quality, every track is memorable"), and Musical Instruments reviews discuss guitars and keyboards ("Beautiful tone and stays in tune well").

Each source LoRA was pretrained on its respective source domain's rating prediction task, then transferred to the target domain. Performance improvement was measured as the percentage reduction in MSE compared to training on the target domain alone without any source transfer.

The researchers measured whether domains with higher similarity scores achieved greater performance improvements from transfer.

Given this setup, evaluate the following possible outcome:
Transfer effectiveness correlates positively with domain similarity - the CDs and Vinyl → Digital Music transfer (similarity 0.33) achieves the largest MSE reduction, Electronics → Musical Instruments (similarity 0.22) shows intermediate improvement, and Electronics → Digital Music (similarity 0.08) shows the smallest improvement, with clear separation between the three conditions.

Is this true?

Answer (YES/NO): NO